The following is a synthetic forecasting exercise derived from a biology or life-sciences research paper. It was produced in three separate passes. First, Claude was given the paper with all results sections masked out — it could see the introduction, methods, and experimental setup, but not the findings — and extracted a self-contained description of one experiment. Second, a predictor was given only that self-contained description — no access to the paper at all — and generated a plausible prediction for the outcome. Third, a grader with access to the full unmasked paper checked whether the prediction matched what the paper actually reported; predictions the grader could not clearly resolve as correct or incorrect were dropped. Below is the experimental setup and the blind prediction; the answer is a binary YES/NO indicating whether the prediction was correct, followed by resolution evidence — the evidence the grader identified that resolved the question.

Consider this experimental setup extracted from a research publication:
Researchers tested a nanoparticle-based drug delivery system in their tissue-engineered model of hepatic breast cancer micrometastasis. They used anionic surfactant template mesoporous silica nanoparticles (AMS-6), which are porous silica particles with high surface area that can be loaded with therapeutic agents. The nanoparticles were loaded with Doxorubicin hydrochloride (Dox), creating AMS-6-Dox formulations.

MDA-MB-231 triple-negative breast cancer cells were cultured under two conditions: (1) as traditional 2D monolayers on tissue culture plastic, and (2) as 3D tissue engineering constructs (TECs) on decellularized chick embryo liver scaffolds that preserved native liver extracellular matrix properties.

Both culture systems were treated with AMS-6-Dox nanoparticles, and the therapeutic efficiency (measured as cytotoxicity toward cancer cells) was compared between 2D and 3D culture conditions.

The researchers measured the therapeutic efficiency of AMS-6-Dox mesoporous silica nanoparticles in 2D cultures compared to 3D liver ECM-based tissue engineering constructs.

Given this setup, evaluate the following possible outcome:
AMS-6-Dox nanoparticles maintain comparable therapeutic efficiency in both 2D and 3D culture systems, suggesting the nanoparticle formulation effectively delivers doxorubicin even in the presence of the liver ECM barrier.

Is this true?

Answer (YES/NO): NO